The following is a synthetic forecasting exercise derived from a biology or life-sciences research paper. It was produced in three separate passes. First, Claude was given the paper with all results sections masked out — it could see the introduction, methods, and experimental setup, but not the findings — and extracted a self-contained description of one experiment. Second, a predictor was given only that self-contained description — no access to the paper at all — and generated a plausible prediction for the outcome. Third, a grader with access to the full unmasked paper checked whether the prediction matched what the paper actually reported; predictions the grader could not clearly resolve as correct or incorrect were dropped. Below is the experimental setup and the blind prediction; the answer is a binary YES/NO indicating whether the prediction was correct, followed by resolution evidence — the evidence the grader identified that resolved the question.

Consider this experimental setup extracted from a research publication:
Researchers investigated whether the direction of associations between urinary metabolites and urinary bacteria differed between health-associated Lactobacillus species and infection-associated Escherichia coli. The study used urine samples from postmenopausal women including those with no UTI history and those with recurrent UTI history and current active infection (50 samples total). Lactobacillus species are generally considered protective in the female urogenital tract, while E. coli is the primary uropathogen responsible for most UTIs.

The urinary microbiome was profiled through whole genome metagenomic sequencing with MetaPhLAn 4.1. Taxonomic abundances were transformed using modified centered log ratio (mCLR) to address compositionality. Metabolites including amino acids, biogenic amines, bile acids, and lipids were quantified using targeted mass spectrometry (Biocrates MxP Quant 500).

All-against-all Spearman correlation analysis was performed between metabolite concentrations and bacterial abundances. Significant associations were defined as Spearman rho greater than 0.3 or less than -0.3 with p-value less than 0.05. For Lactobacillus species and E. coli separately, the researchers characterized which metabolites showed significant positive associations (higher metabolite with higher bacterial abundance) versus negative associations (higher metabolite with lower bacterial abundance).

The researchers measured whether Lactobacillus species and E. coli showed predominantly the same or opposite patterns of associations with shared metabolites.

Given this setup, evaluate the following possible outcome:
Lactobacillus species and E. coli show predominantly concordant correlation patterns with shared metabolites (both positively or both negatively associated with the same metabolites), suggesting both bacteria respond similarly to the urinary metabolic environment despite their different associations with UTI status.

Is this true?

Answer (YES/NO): NO